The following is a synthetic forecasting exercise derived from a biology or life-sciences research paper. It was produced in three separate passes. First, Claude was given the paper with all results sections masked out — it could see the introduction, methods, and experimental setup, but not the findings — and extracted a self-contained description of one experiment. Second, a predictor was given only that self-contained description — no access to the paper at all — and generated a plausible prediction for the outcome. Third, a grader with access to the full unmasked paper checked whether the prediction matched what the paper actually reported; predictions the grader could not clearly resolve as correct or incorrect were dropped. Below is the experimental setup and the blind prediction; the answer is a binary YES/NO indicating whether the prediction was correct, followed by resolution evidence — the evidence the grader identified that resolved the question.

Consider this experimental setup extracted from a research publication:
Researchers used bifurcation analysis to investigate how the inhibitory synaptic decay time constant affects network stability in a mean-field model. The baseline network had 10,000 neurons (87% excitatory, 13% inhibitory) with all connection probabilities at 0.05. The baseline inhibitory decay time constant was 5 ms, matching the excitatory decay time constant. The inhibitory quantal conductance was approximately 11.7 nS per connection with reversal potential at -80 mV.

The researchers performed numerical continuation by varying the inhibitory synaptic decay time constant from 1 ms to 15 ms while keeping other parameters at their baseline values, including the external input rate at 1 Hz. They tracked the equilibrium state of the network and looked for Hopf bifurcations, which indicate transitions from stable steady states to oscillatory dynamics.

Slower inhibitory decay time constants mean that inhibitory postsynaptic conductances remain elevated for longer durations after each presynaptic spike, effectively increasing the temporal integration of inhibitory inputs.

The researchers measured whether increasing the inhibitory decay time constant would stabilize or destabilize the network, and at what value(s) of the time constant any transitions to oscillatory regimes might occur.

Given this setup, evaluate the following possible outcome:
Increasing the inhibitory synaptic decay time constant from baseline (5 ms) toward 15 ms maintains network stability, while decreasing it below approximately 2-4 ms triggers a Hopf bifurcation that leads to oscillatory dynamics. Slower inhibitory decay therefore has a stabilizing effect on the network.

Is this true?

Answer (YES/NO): NO